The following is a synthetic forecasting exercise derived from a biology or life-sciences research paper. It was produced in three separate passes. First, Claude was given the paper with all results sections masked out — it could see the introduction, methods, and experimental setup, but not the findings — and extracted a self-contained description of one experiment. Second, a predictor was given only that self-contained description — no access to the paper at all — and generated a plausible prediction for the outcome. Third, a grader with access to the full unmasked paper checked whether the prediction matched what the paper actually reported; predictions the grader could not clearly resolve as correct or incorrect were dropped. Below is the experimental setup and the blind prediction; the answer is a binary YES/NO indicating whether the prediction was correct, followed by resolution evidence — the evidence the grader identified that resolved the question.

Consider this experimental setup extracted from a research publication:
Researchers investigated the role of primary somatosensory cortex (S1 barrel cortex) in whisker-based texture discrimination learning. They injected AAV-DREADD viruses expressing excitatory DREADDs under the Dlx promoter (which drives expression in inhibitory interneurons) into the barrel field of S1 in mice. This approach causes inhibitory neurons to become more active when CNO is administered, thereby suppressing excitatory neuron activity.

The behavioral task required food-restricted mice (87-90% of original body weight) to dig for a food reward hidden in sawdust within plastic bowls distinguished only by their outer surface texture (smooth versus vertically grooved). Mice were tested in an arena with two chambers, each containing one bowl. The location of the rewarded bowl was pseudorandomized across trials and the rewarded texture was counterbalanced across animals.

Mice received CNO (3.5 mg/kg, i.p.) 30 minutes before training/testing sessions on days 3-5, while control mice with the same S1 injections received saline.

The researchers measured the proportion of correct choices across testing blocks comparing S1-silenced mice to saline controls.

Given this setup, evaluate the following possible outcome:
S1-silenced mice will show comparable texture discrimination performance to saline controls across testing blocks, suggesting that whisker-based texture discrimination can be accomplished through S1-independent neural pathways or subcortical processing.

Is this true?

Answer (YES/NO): NO